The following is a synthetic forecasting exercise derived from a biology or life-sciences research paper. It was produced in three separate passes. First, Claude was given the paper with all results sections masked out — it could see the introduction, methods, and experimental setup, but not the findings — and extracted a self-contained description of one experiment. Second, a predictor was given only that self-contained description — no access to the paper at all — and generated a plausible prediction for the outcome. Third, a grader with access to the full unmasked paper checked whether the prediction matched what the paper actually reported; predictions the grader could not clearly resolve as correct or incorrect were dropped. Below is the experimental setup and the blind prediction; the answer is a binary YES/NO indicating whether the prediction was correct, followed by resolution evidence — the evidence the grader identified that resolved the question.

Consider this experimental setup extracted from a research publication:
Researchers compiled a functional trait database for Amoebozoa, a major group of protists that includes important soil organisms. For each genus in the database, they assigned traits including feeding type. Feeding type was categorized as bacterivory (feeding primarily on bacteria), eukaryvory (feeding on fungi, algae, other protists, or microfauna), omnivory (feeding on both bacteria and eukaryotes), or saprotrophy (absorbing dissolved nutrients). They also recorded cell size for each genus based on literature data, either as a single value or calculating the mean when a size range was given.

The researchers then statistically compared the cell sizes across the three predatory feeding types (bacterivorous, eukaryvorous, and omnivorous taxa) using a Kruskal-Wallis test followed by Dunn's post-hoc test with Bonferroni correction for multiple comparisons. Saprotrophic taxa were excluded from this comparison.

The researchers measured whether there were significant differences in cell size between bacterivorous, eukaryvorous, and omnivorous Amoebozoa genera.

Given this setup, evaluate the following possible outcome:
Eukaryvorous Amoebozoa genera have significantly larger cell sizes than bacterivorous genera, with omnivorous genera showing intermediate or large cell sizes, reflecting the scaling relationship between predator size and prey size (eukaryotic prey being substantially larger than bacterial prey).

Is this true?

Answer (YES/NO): YES